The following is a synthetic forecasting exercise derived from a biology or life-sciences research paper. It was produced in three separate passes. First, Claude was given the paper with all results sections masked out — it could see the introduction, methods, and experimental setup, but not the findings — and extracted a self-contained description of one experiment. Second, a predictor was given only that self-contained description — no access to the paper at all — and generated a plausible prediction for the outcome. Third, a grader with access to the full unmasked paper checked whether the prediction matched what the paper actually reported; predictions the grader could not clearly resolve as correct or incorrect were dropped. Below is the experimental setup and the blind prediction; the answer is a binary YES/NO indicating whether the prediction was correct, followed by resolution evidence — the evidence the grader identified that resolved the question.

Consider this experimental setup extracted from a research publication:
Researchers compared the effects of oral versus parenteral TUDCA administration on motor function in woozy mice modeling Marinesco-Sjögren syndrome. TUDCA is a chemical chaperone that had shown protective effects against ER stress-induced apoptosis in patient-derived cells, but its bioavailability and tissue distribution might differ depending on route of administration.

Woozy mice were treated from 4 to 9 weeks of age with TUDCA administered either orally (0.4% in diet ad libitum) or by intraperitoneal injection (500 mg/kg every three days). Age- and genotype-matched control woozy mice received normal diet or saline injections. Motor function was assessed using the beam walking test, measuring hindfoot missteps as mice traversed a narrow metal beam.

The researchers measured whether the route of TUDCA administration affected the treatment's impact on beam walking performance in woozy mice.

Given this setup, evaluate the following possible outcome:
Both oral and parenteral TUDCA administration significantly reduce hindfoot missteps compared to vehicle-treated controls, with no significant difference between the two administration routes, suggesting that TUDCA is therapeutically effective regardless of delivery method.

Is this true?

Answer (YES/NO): NO